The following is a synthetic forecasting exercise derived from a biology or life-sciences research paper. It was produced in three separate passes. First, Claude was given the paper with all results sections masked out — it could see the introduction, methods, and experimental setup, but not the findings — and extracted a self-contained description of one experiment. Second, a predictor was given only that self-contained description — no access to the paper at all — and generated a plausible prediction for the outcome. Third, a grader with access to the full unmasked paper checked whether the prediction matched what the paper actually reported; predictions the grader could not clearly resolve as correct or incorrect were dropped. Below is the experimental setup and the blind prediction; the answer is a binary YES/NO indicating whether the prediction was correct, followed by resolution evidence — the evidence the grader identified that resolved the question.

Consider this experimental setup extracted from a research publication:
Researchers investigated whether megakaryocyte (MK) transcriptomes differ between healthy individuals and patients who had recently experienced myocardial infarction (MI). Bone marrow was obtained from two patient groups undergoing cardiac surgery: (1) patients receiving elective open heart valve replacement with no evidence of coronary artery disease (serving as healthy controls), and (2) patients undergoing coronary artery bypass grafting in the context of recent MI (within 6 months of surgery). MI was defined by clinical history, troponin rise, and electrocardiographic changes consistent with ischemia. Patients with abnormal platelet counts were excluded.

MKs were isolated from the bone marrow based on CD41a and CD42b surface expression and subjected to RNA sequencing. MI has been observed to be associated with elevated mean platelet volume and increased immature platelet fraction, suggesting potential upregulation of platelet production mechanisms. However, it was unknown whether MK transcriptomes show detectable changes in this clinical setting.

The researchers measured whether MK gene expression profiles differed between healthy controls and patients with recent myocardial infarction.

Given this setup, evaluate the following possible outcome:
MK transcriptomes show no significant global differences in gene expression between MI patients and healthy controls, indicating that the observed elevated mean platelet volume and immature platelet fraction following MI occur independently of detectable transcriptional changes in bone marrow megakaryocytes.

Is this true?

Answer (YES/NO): NO